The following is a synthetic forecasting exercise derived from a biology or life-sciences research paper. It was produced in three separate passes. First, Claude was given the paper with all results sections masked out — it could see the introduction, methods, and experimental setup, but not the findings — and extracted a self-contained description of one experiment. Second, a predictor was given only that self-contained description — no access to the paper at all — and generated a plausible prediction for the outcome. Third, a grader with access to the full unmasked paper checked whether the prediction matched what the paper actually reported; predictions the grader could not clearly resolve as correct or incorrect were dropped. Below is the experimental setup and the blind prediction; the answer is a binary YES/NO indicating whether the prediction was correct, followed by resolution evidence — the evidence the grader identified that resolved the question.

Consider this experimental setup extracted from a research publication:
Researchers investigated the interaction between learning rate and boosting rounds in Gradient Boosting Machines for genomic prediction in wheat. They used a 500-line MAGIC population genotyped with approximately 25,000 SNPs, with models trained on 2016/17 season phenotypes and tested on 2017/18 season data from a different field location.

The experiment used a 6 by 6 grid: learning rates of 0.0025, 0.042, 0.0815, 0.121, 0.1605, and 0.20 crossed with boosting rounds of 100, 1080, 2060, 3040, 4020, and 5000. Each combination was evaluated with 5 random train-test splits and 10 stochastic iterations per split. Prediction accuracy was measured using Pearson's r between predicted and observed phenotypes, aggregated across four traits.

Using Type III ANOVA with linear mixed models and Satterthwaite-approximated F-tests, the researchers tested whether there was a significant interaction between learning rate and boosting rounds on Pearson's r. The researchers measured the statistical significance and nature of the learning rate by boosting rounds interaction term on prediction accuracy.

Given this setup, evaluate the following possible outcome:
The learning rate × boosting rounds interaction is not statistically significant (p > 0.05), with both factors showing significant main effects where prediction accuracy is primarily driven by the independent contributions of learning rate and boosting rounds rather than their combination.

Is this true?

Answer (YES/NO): NO